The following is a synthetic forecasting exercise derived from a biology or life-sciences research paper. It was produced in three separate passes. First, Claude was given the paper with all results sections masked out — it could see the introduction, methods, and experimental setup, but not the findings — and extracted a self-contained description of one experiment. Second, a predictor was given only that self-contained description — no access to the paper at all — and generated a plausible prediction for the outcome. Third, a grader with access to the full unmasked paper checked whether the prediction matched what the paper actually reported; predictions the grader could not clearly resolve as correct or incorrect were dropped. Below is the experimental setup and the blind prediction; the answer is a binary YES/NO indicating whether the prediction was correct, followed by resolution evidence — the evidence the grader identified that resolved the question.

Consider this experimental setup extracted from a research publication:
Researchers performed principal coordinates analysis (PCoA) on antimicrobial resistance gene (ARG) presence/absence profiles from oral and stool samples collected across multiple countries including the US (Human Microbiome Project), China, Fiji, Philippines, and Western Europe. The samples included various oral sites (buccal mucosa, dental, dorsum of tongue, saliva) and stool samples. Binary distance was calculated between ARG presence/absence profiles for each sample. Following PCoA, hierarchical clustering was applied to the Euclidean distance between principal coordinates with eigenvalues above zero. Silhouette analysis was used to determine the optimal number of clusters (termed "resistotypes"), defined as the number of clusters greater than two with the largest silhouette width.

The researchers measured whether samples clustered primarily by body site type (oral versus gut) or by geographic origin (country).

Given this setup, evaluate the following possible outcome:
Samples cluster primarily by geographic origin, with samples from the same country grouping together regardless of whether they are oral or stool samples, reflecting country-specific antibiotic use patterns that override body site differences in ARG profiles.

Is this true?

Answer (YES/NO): NO